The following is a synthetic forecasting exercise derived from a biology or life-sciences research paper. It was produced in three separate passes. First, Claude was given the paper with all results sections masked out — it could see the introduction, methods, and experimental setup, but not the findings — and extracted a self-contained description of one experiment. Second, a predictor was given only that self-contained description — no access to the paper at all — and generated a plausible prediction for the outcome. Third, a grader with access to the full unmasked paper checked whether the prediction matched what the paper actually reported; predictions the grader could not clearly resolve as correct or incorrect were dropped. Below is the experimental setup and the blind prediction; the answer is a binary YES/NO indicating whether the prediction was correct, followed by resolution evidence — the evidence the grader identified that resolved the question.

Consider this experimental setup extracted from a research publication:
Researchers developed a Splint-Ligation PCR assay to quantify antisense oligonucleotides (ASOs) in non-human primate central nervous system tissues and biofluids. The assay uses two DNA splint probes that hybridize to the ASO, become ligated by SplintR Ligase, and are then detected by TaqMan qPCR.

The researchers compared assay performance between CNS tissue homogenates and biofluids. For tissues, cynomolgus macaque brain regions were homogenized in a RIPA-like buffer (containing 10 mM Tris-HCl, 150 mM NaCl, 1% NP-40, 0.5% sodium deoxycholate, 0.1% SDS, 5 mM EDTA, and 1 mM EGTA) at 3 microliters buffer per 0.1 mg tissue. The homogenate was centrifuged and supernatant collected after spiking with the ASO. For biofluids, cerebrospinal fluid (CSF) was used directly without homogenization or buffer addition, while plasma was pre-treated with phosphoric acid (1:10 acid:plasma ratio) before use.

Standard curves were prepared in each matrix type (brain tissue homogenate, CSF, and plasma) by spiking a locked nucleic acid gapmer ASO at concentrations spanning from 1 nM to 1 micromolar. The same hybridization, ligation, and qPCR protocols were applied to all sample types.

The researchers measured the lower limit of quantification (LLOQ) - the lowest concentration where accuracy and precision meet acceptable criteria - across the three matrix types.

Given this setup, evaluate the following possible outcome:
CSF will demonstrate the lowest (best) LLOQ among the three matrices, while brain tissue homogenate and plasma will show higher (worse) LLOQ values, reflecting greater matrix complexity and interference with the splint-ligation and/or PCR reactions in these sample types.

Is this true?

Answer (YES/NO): NO